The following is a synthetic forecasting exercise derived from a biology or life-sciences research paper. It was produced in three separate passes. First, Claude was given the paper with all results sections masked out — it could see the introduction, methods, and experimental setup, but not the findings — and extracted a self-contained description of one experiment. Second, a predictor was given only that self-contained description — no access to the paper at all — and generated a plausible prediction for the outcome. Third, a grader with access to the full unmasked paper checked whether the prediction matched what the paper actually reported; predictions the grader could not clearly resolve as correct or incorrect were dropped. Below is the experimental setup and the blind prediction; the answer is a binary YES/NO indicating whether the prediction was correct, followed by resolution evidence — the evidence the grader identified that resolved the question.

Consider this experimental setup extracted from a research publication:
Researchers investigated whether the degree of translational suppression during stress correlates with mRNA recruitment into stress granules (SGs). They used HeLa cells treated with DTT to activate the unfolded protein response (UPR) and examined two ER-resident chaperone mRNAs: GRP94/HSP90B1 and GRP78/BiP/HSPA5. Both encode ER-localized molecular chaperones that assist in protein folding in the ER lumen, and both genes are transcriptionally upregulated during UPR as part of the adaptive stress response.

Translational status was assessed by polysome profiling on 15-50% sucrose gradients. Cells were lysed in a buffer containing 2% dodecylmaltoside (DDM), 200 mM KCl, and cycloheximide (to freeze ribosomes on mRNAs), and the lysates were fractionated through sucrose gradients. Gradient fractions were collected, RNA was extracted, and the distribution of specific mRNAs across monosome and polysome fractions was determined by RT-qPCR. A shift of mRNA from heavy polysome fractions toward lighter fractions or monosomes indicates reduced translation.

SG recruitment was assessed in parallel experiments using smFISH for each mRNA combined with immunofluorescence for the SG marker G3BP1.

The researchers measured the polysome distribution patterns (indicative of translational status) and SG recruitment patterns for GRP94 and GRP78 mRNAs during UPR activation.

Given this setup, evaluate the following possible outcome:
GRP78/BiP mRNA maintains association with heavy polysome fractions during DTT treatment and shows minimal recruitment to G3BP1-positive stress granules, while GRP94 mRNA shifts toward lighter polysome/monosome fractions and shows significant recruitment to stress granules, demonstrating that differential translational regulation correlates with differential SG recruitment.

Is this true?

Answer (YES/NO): YES